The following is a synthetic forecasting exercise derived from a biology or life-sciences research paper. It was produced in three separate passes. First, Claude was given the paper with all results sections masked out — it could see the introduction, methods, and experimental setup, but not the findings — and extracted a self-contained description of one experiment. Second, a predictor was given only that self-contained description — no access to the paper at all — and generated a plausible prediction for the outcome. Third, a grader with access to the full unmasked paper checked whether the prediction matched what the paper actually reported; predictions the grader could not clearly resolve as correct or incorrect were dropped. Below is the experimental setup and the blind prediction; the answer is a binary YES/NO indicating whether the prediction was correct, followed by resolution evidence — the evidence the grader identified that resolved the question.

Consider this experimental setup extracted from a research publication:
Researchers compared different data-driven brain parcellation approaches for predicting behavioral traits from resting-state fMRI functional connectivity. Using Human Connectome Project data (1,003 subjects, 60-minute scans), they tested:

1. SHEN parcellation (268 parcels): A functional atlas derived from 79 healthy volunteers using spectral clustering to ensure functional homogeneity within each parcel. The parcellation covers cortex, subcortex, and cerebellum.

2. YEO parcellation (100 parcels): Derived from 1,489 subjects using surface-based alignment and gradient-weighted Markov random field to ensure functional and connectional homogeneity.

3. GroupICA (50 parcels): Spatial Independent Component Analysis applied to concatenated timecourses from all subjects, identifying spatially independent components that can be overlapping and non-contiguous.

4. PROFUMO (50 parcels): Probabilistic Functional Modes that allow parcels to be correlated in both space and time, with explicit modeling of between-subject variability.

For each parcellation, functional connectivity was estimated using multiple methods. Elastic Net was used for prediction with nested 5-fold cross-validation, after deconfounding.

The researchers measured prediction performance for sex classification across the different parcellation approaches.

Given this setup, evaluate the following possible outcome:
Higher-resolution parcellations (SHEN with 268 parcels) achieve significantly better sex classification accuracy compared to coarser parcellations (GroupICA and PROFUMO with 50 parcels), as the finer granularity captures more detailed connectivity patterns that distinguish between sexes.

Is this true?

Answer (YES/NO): NO